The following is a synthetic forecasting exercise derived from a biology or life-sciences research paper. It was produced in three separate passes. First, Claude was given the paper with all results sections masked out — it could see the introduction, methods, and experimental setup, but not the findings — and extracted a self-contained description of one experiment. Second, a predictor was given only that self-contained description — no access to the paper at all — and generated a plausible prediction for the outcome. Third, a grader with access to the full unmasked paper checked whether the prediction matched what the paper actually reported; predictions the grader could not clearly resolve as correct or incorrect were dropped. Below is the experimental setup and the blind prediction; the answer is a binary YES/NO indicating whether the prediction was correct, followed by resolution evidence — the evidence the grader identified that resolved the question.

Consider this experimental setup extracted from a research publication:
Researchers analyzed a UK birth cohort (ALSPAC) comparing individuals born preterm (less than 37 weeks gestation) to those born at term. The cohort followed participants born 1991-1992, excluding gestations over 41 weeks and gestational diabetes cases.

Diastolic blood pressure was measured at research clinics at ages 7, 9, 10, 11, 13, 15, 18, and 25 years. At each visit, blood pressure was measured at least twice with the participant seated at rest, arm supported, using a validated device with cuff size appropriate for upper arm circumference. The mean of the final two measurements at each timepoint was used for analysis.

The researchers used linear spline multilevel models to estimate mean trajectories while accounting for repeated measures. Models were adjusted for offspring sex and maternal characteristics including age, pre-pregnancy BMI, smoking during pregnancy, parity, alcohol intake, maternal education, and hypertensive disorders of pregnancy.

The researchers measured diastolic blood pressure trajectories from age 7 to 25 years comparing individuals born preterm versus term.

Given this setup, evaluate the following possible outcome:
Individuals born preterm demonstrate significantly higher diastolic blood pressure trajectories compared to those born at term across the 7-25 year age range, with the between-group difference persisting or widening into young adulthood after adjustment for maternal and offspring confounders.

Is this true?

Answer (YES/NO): NO